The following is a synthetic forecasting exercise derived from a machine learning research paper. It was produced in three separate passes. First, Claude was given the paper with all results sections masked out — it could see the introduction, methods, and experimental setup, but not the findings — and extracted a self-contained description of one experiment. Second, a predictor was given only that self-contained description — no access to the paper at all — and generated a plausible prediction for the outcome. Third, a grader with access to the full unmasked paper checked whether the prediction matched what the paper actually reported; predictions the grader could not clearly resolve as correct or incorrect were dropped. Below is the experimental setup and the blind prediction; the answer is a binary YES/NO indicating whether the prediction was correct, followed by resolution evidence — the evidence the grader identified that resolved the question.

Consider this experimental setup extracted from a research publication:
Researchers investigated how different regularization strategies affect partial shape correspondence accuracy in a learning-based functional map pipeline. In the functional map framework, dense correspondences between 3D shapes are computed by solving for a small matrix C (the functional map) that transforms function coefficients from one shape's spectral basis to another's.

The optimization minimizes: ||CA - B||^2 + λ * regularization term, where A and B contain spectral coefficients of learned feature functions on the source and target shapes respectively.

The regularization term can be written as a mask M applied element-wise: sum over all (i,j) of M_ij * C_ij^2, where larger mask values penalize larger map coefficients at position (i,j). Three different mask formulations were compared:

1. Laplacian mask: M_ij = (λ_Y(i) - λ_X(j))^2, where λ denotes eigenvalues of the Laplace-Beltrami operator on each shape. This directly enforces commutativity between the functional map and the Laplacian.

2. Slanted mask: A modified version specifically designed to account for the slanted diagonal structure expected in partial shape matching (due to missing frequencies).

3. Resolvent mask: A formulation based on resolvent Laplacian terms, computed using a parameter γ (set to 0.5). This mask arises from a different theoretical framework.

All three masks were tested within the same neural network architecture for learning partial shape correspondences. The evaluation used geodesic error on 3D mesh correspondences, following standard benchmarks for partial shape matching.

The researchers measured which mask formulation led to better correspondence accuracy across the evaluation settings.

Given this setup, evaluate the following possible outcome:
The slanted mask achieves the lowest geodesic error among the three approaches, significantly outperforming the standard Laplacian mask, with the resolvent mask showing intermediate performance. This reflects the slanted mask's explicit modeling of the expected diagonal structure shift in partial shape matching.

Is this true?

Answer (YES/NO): NO